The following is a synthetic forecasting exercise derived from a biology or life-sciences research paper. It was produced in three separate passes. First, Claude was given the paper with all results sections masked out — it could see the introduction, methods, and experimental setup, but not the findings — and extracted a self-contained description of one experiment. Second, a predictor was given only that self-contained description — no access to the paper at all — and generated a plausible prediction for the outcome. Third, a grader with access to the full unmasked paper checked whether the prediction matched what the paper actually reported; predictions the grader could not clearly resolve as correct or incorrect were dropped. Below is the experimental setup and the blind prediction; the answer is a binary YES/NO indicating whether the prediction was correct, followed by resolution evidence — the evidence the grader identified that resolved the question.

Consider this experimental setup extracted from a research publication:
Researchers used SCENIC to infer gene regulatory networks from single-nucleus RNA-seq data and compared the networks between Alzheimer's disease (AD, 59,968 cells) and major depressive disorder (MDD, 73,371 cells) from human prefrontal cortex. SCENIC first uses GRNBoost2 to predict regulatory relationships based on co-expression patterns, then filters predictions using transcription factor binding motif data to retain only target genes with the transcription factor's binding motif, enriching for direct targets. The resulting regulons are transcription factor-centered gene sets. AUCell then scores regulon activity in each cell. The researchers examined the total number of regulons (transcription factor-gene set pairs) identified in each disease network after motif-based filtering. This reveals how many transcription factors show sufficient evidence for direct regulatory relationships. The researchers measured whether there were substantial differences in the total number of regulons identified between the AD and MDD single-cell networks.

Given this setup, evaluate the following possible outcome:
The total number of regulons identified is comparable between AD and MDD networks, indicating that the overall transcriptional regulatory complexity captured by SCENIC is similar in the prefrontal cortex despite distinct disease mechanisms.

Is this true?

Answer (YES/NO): NO